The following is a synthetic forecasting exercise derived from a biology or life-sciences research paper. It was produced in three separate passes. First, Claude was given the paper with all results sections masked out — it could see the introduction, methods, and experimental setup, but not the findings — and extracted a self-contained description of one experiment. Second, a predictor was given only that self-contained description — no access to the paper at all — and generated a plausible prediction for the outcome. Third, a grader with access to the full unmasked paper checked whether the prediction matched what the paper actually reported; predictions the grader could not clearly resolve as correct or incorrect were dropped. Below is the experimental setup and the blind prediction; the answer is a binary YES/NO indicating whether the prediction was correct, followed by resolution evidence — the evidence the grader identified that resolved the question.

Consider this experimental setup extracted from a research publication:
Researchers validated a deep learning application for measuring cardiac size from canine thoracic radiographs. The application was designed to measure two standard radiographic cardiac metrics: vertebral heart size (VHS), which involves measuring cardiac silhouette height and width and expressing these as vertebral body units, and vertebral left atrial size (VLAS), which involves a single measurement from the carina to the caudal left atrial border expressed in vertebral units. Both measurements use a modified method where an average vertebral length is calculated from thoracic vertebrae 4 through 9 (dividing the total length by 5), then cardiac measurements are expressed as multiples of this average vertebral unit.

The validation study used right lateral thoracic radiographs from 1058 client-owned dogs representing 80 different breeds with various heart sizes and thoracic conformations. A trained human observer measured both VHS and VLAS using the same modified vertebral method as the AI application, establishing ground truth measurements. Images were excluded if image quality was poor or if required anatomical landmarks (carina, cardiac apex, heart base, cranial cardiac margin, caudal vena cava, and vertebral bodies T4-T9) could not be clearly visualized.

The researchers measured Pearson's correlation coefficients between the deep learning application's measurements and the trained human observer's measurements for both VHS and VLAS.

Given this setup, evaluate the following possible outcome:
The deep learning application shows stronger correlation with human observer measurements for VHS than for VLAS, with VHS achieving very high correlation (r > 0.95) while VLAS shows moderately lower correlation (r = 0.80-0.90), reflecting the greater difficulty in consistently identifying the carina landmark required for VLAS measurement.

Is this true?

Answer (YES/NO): NO